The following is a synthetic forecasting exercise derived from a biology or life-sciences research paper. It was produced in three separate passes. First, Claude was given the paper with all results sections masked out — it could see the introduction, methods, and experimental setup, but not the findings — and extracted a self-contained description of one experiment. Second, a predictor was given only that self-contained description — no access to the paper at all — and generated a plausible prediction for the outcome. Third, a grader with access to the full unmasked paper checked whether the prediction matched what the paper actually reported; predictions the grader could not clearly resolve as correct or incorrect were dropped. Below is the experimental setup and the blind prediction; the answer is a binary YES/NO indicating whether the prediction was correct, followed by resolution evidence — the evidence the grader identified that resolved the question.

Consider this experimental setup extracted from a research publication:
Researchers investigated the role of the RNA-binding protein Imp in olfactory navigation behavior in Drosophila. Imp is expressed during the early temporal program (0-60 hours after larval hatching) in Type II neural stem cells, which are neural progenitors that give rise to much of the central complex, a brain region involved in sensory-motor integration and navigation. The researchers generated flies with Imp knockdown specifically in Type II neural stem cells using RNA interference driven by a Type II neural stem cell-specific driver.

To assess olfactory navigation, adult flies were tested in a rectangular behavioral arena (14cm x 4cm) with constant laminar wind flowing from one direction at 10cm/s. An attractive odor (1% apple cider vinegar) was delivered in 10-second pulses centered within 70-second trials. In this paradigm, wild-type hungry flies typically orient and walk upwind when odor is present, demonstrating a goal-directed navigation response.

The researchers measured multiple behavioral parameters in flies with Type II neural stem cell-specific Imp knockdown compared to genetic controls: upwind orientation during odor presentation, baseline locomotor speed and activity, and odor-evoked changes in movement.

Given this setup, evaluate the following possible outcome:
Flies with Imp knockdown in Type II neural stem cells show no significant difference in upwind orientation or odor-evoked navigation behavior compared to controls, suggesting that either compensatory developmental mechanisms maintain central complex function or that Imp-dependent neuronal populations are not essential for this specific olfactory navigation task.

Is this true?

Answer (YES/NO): NO